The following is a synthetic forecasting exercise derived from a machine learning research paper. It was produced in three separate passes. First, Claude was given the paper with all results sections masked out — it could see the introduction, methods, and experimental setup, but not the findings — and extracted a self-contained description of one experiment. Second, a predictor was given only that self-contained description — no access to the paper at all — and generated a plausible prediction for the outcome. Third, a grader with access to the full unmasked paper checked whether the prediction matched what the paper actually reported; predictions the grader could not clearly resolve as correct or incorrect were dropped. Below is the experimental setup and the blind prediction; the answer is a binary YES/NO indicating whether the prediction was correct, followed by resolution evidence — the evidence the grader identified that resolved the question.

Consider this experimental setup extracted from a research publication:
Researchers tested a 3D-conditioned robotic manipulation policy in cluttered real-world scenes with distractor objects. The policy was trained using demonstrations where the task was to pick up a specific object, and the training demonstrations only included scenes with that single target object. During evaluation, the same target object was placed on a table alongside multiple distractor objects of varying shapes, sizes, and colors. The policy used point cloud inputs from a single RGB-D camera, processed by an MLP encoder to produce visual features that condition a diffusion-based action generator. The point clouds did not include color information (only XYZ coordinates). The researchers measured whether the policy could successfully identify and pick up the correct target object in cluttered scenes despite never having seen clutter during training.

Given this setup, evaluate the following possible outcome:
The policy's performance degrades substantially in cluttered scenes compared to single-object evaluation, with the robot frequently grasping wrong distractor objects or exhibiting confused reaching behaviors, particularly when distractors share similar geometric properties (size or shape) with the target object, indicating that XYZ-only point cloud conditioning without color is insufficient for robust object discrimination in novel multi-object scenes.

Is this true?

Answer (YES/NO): NO